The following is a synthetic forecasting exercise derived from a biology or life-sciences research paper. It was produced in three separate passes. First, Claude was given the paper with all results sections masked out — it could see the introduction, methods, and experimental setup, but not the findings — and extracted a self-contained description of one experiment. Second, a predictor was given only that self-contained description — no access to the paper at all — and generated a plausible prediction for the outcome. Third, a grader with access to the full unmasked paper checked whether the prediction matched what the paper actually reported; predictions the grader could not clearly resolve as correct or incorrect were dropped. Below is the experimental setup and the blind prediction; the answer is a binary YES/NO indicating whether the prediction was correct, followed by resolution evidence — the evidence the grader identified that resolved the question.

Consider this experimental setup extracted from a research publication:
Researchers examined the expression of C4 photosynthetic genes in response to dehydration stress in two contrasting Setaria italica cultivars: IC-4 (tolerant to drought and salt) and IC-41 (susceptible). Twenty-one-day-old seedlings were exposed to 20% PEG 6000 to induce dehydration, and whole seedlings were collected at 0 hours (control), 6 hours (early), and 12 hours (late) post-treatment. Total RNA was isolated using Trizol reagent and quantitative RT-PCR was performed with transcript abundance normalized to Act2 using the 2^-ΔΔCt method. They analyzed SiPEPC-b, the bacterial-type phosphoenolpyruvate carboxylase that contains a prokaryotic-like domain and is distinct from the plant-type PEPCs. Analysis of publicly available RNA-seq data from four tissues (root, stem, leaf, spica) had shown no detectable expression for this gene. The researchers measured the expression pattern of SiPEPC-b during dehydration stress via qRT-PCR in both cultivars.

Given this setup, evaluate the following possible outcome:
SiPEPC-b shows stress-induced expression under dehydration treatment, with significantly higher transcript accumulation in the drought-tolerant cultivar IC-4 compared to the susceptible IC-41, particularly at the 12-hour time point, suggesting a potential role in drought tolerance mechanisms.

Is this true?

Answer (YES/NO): NO